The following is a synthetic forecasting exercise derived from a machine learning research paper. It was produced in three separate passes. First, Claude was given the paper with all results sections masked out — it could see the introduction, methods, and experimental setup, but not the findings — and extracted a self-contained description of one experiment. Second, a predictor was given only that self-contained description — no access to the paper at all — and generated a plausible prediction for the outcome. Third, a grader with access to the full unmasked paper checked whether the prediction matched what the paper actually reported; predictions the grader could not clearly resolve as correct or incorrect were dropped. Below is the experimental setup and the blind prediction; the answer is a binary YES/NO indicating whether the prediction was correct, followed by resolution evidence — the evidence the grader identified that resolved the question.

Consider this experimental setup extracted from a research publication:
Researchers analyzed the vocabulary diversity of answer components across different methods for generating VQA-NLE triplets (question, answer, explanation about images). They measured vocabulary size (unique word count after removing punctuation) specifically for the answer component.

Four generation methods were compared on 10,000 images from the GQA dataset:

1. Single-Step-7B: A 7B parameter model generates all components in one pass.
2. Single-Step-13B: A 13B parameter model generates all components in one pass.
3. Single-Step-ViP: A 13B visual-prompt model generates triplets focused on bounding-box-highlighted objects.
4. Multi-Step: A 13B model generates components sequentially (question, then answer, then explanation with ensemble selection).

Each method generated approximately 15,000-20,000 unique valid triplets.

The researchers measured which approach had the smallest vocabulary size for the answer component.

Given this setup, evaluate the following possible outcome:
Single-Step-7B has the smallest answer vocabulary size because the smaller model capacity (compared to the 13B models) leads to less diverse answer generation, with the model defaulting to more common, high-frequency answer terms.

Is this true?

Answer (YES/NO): NO